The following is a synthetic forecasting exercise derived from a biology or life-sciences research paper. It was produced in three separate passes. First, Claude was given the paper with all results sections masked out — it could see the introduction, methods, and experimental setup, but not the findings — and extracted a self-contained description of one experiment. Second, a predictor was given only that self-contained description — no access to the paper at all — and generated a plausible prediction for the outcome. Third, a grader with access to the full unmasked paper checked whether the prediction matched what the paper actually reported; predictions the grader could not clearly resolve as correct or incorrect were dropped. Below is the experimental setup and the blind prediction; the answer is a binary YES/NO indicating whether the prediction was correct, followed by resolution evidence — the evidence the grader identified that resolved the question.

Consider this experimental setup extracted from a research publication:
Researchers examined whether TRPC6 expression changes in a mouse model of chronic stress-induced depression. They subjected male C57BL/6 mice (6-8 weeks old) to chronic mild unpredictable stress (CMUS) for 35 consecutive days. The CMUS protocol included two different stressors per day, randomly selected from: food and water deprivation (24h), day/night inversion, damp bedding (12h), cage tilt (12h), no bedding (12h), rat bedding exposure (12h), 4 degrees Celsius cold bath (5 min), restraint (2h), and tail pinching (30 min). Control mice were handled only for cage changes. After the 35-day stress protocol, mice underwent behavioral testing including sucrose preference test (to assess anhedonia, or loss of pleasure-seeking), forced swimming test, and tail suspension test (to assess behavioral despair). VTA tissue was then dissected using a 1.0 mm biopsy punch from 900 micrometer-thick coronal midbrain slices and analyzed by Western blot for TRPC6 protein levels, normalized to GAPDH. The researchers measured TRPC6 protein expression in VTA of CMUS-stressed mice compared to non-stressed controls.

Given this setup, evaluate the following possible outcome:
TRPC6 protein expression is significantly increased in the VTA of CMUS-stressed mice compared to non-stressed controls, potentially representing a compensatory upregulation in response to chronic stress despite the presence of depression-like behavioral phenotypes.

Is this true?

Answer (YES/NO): NO